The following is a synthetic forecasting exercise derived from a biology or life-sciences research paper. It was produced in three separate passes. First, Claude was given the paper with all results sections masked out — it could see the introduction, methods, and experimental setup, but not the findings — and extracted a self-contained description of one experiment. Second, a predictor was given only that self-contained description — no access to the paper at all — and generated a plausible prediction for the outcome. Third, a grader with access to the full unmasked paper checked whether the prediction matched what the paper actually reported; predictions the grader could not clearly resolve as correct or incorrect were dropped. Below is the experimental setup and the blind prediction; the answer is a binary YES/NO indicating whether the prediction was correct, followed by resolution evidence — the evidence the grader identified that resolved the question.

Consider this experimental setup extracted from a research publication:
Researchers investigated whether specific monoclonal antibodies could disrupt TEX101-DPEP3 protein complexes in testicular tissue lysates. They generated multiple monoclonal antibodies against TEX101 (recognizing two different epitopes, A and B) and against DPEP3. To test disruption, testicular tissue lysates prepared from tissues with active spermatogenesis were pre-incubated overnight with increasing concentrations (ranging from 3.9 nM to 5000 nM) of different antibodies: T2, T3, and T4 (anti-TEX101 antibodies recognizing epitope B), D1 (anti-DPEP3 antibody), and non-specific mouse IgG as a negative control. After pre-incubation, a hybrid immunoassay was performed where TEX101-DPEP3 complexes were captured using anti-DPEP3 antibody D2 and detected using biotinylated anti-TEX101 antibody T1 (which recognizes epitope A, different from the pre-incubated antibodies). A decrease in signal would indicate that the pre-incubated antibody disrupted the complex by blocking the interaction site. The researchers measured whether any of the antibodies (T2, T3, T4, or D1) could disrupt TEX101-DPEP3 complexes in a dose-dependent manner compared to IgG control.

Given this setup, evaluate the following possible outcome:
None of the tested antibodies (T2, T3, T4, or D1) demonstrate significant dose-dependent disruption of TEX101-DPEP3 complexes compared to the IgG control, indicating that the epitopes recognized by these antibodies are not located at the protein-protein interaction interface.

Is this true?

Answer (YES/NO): NO